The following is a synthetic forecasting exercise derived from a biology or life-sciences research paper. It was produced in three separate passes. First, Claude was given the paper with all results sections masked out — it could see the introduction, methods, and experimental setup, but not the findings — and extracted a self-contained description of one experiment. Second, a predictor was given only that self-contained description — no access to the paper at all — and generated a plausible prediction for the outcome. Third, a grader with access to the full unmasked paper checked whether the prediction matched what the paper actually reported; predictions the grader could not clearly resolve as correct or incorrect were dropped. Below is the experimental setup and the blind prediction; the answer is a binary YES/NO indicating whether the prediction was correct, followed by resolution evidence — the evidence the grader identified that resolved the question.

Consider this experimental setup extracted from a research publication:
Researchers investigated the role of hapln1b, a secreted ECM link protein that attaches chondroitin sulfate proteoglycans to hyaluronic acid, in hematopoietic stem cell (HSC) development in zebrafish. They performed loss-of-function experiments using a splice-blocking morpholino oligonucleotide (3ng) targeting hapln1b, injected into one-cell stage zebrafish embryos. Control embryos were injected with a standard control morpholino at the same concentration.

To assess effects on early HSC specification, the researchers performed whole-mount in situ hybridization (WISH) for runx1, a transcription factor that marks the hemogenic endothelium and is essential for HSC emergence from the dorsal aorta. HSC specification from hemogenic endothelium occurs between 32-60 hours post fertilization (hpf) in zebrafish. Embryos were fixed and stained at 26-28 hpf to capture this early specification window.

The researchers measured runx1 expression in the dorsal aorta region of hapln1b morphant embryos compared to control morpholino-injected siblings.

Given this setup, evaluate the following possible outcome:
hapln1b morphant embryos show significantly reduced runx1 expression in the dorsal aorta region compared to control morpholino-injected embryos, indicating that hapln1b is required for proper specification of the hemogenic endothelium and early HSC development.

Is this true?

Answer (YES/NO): YES